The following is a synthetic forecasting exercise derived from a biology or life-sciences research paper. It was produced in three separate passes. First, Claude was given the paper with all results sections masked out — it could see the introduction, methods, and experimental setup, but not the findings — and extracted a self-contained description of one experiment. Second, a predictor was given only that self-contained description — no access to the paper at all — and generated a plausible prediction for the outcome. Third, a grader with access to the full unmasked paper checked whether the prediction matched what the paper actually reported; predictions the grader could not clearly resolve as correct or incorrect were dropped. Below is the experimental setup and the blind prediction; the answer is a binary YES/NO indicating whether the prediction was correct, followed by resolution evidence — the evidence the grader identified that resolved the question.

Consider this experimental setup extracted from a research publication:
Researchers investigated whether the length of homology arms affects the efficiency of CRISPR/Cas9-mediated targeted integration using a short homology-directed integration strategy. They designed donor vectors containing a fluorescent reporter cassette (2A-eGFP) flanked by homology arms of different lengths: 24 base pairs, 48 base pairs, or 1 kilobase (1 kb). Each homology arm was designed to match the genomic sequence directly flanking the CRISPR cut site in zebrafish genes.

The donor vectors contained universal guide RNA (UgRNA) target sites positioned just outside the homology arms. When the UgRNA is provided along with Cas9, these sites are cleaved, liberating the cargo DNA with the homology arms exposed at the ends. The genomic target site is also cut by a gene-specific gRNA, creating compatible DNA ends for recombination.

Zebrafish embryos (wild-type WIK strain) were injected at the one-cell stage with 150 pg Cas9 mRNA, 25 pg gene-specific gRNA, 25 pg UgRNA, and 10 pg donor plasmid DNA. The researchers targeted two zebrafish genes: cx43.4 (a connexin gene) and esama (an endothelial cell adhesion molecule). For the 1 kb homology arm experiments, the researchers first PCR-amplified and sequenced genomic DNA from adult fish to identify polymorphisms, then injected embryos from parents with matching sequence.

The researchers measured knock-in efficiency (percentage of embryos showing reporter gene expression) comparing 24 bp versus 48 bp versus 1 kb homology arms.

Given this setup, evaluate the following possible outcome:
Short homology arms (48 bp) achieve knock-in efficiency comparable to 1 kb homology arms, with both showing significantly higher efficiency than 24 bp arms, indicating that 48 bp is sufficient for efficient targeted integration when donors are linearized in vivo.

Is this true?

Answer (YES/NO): NO